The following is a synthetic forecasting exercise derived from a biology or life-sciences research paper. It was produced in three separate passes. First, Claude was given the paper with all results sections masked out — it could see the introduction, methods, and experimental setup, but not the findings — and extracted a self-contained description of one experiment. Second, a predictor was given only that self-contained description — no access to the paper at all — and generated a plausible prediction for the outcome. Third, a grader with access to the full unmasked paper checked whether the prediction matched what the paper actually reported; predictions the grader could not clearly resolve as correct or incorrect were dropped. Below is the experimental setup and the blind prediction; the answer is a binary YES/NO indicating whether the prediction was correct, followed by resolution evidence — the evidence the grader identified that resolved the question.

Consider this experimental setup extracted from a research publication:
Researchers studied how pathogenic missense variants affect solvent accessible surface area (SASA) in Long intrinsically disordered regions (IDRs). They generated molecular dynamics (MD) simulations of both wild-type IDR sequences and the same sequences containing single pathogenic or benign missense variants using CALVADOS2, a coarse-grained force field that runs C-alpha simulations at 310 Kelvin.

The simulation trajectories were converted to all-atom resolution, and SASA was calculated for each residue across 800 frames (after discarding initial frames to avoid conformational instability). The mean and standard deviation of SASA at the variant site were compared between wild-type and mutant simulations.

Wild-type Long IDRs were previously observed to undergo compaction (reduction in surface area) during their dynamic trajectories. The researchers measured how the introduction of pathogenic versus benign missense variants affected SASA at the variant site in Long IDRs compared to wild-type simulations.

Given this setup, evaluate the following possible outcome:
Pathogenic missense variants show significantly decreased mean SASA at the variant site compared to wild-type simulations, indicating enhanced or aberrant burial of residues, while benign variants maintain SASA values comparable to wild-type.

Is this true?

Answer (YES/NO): NO